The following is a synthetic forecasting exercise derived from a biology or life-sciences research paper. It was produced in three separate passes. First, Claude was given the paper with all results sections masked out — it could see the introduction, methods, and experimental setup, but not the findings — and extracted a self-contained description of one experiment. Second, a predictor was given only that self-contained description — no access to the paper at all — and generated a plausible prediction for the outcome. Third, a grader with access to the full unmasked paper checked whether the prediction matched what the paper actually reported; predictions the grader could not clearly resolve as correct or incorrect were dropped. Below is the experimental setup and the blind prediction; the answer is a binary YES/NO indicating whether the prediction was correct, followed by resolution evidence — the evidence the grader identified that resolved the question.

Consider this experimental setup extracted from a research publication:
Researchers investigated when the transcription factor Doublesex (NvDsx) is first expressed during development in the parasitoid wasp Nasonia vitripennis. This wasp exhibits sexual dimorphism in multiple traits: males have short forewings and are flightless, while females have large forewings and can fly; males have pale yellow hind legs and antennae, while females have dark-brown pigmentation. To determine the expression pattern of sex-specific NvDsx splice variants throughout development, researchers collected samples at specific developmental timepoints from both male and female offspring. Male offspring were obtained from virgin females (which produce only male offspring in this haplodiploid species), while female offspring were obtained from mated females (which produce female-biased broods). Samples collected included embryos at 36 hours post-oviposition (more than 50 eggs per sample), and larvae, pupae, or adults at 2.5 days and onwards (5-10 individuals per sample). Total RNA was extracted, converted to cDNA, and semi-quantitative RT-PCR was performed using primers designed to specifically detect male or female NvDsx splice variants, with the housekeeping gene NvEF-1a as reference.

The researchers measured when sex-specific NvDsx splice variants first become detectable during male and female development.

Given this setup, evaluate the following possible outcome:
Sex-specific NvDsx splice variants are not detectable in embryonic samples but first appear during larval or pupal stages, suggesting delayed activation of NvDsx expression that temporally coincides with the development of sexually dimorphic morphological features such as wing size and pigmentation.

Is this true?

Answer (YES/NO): NO